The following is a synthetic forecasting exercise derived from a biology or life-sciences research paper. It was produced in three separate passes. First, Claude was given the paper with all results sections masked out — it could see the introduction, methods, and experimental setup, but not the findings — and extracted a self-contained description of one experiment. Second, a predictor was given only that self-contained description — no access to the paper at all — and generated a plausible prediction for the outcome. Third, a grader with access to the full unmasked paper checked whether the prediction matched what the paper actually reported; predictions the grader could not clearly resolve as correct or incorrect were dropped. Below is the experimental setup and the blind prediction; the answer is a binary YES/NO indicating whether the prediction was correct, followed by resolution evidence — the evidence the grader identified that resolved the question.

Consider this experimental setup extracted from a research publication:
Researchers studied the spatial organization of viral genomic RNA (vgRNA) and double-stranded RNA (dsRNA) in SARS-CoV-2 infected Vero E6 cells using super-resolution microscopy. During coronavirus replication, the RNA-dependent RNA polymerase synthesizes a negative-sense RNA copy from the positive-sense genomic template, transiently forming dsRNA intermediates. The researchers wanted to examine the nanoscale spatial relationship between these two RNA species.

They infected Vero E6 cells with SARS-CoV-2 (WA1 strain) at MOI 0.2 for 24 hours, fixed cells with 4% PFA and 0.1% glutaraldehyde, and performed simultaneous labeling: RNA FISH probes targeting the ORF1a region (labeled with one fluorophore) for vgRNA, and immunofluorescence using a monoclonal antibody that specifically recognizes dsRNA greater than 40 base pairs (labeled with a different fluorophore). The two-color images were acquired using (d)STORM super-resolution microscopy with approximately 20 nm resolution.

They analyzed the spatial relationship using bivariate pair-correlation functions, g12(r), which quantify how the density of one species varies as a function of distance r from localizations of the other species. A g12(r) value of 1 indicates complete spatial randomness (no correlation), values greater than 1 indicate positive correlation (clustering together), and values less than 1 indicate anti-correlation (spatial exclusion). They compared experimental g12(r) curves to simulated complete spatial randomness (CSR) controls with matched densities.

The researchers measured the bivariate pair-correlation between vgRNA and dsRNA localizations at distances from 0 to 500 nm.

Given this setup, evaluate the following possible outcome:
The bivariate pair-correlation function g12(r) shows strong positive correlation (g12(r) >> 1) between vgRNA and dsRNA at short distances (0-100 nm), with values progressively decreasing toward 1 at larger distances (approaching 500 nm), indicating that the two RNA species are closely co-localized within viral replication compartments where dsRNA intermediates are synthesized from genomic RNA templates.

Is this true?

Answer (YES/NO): NO